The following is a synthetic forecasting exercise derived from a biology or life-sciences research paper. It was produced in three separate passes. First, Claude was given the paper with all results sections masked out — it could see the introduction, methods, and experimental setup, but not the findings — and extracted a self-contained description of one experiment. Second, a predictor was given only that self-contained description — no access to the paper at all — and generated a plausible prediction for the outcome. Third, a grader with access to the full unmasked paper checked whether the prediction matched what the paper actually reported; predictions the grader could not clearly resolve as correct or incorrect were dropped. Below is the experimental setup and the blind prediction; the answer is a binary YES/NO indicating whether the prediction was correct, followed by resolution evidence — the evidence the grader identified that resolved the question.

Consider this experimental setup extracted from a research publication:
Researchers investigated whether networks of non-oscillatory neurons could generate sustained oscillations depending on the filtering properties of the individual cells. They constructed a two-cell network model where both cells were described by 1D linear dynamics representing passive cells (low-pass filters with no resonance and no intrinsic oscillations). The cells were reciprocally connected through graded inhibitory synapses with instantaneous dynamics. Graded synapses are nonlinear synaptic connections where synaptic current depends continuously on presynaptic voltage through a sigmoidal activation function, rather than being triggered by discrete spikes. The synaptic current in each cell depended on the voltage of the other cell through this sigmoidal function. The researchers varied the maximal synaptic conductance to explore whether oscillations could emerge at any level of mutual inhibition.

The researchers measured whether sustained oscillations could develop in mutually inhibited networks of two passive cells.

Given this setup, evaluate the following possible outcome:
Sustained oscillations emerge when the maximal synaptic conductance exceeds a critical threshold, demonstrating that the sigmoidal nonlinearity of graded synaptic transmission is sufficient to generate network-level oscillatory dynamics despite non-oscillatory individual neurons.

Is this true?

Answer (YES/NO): NO